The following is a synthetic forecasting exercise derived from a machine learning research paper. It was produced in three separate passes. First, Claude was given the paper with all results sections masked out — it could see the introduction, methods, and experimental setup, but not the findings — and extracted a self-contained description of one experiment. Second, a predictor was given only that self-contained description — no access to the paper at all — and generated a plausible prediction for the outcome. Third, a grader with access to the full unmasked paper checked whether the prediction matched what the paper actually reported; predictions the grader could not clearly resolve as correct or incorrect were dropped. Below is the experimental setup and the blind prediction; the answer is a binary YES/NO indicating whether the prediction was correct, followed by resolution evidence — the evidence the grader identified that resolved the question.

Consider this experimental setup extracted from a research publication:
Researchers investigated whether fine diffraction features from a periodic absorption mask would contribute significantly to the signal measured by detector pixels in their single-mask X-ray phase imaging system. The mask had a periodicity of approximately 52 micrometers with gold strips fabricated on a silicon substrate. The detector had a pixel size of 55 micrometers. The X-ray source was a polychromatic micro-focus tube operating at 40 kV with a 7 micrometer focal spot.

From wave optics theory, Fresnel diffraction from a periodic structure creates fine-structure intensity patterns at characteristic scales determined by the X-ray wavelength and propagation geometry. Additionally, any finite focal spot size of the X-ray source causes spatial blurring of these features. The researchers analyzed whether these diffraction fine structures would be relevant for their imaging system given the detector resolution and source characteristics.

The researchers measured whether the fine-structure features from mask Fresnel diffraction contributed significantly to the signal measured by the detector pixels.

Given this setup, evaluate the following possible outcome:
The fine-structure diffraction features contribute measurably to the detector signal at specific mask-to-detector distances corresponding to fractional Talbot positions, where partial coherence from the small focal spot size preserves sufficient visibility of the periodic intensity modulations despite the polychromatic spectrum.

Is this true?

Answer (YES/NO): NO